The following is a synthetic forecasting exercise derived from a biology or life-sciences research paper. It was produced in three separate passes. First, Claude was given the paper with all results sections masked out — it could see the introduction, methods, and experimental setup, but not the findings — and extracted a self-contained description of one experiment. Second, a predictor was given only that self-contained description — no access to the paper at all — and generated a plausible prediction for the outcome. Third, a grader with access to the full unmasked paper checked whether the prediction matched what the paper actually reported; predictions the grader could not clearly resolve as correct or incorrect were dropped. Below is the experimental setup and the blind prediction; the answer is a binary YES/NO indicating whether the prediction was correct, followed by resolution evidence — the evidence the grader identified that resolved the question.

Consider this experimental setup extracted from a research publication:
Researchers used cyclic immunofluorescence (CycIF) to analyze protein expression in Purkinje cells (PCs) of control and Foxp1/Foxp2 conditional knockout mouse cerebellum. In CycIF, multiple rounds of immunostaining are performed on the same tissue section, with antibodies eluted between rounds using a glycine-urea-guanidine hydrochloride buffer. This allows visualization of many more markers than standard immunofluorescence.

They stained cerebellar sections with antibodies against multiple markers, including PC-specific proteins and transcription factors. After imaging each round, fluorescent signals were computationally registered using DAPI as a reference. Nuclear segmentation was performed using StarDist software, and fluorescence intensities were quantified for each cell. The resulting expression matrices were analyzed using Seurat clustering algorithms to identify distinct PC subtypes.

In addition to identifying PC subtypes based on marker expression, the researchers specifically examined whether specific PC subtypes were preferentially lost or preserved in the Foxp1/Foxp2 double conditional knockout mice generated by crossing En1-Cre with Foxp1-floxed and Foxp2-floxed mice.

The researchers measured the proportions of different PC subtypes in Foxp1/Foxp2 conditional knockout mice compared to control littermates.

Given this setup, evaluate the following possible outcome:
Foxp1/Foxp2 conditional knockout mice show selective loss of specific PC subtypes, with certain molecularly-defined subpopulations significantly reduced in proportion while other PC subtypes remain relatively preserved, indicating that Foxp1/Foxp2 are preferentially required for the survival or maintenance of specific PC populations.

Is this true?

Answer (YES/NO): YES